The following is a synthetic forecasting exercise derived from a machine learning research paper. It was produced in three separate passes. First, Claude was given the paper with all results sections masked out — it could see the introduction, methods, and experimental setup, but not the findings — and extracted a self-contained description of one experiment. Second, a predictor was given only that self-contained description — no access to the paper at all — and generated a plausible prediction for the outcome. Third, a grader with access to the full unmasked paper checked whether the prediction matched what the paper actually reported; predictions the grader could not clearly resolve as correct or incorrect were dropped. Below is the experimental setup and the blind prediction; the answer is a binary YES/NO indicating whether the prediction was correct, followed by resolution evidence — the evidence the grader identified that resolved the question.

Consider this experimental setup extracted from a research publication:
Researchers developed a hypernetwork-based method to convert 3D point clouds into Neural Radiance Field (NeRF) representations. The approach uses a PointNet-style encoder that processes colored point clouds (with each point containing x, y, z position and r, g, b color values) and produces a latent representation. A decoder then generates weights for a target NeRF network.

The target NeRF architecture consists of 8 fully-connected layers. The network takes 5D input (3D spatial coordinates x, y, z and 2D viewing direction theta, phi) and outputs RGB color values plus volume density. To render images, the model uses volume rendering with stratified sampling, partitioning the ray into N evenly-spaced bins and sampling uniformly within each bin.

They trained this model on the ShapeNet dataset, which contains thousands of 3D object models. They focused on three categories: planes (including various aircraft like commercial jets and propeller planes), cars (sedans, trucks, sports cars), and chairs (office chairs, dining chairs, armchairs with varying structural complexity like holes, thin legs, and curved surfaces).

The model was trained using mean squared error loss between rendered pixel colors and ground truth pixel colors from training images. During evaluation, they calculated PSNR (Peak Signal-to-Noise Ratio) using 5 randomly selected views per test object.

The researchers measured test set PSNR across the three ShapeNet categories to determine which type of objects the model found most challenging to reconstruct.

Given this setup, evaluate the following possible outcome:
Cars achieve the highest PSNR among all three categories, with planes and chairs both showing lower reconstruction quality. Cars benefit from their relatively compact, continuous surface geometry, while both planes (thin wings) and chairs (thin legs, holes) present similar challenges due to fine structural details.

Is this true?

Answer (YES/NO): NO